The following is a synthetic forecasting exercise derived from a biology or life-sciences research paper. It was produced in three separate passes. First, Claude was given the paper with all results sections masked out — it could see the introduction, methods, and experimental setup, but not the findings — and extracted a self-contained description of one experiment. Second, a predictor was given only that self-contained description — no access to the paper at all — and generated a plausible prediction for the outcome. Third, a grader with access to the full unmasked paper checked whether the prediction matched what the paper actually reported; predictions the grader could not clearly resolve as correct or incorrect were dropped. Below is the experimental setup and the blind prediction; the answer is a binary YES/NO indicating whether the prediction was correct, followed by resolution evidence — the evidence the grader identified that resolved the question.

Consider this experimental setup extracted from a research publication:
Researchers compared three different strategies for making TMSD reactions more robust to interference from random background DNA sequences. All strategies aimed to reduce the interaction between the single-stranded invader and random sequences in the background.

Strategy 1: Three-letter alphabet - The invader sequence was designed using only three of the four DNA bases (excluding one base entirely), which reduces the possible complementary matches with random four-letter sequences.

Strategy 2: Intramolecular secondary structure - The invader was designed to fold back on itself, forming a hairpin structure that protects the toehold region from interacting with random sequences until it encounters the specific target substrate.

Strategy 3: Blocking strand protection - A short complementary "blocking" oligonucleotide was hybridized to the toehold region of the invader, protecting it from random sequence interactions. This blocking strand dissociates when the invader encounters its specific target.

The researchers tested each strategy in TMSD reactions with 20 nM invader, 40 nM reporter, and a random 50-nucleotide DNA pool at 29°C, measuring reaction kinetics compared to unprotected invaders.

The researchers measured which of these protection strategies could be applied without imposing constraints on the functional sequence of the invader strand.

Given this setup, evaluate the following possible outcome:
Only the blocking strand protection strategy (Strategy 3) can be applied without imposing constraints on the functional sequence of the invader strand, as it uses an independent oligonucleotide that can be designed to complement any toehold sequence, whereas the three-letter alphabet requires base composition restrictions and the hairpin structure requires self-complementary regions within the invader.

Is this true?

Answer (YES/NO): YES